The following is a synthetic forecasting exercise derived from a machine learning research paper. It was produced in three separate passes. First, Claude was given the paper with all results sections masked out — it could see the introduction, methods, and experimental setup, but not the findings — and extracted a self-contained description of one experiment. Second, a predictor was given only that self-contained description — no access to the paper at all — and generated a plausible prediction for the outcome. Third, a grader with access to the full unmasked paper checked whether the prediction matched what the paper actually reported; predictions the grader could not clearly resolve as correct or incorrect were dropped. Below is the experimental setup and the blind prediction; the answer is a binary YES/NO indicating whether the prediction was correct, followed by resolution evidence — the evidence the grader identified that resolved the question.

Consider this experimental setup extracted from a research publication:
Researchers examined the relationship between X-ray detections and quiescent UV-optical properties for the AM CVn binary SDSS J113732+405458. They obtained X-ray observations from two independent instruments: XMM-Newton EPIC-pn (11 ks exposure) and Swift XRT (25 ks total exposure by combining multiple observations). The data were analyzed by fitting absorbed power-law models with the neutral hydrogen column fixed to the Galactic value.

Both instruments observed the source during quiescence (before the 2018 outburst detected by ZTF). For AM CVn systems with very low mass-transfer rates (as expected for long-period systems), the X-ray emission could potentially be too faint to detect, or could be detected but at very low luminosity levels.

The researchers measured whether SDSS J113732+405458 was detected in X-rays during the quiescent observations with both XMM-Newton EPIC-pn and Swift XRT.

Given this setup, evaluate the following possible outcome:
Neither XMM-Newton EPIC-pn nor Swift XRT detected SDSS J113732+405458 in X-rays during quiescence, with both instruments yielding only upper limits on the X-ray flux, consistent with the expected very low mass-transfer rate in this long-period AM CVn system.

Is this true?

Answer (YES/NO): NO